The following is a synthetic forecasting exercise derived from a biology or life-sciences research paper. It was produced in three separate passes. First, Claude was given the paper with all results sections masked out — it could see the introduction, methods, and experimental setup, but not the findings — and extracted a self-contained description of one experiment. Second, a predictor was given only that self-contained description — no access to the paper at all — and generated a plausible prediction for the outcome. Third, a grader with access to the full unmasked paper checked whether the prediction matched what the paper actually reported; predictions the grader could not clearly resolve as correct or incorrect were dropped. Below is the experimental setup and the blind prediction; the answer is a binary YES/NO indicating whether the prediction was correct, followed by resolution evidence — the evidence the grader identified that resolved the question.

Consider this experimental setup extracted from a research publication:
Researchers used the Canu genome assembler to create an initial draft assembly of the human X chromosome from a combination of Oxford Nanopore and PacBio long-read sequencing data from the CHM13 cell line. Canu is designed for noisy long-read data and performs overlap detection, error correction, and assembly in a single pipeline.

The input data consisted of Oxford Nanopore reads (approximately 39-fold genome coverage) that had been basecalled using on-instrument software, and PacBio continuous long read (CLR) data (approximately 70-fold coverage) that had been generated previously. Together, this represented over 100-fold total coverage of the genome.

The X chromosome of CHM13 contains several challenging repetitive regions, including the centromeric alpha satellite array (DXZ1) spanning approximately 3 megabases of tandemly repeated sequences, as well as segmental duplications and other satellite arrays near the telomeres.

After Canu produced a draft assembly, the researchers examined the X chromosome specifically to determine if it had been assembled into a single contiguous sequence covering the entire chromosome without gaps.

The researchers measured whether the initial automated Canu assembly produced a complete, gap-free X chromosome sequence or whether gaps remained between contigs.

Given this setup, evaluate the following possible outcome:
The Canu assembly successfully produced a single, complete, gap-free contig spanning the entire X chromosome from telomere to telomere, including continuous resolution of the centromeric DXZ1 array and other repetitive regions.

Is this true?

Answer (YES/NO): NO